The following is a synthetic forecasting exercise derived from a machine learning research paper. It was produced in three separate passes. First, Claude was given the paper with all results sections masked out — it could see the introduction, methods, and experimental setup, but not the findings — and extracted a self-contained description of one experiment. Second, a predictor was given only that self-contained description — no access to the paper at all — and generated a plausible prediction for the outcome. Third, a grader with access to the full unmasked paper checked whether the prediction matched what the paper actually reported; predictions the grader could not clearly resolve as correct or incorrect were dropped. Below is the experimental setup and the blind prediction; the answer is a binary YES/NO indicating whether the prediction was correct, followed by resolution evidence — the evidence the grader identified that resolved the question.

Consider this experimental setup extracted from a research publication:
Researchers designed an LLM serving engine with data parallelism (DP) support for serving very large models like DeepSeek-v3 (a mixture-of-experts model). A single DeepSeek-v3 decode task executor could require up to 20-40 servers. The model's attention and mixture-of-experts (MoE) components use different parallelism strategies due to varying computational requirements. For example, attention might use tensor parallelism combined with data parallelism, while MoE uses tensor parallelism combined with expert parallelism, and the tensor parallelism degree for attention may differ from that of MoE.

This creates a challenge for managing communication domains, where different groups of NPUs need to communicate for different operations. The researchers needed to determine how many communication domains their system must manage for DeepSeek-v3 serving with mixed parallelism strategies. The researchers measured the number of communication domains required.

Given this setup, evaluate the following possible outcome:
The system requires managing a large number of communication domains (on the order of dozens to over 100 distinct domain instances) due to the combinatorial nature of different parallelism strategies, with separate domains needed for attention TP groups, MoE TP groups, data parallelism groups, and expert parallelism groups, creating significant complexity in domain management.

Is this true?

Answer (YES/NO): YES